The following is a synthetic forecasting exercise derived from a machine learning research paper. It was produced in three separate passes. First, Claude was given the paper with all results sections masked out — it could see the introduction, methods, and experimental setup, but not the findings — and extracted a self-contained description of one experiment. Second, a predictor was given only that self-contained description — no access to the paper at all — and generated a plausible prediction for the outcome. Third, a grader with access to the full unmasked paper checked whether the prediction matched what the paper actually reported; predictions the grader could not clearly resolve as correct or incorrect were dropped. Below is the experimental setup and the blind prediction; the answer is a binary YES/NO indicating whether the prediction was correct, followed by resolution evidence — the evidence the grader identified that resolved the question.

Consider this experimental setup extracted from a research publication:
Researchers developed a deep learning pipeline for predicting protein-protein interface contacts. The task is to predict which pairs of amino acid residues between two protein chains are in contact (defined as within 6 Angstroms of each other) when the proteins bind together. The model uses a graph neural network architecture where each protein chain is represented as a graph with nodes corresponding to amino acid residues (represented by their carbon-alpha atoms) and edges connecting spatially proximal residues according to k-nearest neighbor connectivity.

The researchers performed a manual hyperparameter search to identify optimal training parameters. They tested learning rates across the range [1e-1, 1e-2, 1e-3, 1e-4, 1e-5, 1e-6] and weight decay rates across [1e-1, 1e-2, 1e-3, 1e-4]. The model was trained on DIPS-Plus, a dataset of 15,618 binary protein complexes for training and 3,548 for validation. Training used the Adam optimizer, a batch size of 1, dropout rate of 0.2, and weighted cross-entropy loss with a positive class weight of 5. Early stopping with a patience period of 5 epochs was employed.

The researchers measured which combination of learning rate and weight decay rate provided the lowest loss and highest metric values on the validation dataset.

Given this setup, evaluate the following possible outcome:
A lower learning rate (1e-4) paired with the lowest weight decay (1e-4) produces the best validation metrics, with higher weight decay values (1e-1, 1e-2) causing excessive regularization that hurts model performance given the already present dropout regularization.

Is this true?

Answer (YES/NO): NO